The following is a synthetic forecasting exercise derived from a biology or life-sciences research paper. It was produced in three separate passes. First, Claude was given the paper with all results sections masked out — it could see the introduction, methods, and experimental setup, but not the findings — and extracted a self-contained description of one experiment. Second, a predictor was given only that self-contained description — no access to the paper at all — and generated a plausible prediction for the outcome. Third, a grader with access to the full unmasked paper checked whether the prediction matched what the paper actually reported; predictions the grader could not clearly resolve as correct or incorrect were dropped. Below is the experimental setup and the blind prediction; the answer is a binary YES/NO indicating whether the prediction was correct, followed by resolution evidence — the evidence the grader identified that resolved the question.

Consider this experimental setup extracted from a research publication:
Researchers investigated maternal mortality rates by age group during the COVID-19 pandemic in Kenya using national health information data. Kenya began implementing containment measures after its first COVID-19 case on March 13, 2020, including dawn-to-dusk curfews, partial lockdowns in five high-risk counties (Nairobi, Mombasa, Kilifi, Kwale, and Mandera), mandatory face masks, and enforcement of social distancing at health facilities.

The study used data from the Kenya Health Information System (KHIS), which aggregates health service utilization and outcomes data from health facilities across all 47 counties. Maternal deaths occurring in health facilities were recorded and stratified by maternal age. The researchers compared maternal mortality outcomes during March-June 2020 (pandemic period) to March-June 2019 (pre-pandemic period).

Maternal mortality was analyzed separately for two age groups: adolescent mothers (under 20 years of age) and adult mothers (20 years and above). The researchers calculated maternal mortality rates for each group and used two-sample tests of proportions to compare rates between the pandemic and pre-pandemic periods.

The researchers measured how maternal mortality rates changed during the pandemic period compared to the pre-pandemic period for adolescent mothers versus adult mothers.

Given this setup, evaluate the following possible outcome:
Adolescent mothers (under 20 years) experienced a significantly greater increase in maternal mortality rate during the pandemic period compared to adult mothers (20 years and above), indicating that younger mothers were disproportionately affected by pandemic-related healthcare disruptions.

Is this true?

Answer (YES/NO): NO